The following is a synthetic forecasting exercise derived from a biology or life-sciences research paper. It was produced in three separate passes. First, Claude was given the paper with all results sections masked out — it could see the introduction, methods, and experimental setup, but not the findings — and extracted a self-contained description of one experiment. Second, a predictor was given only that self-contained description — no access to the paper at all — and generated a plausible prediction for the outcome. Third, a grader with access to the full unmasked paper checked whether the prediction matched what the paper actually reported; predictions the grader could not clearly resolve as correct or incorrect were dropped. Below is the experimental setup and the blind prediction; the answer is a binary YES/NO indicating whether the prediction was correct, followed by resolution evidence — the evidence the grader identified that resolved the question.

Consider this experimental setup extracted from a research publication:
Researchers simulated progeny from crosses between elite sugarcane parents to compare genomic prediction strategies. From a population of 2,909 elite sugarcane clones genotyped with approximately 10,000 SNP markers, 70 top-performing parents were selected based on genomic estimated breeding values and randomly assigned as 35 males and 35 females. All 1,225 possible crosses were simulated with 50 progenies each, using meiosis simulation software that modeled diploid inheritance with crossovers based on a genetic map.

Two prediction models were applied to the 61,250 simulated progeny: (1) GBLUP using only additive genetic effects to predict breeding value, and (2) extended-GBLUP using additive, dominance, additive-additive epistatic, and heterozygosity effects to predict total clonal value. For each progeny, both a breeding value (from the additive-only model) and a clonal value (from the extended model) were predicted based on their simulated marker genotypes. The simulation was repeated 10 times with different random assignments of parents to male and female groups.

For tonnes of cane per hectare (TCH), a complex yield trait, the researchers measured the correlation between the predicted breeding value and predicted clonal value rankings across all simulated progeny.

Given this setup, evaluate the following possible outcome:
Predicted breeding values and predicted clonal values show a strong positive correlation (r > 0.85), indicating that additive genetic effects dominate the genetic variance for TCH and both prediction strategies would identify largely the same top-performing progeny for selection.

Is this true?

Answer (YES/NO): NO